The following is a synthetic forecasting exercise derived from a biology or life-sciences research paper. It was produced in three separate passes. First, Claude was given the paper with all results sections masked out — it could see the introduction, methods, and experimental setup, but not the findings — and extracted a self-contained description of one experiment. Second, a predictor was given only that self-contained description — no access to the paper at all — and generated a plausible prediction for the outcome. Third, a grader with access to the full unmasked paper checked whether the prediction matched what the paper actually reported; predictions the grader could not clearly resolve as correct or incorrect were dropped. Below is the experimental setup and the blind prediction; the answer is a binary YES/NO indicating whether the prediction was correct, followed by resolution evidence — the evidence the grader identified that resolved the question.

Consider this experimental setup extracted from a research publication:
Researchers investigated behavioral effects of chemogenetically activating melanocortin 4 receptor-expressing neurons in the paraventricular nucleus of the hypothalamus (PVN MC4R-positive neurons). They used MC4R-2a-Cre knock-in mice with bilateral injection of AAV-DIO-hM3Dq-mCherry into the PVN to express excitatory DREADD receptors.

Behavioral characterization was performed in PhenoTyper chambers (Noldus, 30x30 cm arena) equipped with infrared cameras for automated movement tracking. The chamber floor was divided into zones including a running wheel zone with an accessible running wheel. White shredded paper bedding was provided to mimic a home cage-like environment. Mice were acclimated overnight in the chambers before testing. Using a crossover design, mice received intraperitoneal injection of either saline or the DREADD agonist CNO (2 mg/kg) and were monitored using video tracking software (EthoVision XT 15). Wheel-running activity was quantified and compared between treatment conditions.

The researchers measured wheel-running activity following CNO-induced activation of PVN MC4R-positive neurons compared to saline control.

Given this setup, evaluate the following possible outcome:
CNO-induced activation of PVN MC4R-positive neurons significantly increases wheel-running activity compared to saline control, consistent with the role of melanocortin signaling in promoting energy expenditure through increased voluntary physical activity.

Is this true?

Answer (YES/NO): NO